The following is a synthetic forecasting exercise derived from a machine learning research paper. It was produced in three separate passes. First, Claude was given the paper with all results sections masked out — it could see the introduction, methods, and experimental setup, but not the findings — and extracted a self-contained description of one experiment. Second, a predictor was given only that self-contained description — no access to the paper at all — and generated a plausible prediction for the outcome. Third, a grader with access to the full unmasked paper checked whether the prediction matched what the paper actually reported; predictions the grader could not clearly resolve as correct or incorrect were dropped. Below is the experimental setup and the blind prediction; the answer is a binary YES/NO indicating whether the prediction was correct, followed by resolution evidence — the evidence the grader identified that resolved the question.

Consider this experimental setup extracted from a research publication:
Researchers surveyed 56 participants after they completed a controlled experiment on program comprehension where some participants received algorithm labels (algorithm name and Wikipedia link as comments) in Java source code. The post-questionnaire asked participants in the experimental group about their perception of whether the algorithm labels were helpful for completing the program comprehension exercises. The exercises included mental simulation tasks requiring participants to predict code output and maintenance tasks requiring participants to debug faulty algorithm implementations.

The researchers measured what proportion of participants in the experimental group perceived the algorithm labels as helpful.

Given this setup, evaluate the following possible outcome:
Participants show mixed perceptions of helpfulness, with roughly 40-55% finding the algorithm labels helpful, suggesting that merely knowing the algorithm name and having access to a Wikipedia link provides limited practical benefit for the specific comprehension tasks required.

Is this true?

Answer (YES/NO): NO